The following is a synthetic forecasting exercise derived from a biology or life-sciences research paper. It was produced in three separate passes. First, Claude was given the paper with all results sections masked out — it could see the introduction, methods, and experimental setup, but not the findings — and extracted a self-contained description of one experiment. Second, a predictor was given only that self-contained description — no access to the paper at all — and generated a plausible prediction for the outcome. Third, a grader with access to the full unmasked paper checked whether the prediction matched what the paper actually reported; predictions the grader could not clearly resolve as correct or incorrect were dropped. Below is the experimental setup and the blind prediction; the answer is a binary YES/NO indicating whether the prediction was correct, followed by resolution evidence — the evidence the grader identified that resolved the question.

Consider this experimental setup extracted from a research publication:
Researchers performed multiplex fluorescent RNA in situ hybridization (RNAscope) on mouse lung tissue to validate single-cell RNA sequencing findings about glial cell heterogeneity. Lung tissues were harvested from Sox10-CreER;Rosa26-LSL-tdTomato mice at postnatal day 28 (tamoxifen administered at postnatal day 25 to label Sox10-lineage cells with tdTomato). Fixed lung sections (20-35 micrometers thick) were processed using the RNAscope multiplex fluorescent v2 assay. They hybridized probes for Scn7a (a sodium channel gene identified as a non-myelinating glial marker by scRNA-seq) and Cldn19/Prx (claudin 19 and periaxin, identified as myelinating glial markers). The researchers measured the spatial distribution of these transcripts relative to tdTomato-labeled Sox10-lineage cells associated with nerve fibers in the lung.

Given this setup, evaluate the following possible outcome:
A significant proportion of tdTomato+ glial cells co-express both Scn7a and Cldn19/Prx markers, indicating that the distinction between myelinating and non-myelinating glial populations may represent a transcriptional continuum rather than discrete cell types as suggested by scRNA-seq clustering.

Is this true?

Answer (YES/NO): NO